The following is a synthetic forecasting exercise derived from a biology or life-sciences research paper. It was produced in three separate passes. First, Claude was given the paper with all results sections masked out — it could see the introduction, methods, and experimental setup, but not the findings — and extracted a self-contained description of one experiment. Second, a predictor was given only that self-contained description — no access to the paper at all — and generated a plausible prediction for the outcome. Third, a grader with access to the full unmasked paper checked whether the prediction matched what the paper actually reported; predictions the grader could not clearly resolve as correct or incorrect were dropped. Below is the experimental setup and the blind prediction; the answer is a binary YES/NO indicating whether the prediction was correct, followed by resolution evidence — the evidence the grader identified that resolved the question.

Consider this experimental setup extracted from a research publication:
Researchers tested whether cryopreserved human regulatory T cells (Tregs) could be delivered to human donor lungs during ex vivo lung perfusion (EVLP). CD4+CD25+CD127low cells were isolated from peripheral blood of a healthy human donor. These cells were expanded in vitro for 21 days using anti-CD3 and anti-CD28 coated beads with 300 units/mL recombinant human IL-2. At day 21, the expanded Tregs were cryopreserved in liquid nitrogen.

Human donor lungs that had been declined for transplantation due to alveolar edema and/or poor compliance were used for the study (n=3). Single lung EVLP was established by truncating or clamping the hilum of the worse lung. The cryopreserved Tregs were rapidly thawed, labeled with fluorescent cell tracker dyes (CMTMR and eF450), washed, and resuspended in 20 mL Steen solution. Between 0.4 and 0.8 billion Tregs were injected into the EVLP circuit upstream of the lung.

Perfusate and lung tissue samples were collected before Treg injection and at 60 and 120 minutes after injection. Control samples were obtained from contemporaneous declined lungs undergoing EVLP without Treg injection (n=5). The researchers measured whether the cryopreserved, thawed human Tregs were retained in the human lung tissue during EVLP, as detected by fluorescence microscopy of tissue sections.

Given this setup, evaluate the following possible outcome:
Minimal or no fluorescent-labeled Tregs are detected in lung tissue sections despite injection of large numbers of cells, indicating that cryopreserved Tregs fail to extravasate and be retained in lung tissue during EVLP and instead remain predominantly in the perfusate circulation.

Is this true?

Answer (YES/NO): NO